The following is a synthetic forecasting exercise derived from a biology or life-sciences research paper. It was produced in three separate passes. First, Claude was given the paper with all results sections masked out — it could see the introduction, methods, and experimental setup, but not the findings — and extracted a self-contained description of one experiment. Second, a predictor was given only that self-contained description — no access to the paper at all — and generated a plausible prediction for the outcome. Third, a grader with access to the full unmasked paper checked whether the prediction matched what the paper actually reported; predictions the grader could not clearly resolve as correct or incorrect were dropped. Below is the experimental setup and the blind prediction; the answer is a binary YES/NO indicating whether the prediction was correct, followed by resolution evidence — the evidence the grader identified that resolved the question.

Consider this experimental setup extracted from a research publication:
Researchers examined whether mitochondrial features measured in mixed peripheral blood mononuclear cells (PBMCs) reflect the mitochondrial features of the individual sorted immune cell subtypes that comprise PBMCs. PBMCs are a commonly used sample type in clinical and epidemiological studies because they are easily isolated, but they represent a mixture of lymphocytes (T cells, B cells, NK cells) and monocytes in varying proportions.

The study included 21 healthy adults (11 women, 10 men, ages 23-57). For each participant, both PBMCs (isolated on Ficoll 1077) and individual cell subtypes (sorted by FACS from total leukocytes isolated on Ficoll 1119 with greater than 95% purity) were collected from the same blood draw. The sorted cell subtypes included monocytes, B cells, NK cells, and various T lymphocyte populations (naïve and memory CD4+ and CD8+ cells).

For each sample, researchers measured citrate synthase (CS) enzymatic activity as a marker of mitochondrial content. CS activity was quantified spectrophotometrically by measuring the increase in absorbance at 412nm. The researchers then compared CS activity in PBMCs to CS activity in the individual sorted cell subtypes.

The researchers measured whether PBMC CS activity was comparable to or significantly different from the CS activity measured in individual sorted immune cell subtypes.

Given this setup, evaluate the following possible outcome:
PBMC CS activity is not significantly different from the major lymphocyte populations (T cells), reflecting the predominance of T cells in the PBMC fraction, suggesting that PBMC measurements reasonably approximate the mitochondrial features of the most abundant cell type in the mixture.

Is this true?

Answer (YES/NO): NO